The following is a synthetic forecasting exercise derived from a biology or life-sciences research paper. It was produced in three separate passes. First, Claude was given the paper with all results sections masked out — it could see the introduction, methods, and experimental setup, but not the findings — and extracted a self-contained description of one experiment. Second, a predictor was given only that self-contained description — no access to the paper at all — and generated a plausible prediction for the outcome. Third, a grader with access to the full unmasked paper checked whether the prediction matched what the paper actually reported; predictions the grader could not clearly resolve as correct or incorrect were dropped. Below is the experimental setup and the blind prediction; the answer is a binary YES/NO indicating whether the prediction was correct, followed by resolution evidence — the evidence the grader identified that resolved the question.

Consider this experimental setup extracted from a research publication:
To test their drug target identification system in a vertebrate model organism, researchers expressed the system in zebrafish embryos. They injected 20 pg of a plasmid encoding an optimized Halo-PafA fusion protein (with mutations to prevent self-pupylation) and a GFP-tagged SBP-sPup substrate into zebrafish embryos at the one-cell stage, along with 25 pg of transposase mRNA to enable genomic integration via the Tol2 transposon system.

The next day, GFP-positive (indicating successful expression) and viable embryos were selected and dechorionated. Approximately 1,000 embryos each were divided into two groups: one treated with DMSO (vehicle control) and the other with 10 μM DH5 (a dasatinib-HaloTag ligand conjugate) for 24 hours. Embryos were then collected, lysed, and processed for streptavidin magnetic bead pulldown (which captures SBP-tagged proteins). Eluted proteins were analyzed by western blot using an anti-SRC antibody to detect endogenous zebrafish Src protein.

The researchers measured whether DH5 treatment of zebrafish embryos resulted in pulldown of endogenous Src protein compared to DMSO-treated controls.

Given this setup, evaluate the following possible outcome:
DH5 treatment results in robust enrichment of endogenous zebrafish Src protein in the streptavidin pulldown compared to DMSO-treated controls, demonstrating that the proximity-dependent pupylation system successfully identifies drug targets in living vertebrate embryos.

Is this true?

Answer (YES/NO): YES